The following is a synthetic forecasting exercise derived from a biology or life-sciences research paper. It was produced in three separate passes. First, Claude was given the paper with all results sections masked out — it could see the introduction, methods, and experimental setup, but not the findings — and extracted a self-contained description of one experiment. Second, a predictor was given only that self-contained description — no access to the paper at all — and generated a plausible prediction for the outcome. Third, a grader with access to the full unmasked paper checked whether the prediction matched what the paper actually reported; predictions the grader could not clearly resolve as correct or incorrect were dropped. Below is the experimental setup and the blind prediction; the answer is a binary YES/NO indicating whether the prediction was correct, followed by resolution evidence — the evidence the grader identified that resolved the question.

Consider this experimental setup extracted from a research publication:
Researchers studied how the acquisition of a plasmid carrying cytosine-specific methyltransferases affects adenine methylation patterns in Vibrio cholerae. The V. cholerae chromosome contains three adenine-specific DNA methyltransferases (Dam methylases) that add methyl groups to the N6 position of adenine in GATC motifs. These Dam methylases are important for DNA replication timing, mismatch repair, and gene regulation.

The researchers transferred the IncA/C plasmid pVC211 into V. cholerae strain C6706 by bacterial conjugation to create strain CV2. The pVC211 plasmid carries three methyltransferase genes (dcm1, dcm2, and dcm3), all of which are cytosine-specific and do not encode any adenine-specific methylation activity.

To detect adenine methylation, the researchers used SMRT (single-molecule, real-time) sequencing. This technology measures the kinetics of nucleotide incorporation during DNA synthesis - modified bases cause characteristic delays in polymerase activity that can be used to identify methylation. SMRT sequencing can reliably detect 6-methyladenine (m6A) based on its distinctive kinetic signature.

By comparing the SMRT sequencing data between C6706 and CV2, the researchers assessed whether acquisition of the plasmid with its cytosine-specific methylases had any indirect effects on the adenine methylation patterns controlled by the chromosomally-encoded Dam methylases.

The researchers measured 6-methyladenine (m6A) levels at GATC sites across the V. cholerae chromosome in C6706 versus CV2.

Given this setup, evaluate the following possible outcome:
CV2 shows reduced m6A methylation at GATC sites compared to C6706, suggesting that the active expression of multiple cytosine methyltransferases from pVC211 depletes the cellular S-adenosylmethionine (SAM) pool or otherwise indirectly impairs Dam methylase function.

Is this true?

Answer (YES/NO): NO